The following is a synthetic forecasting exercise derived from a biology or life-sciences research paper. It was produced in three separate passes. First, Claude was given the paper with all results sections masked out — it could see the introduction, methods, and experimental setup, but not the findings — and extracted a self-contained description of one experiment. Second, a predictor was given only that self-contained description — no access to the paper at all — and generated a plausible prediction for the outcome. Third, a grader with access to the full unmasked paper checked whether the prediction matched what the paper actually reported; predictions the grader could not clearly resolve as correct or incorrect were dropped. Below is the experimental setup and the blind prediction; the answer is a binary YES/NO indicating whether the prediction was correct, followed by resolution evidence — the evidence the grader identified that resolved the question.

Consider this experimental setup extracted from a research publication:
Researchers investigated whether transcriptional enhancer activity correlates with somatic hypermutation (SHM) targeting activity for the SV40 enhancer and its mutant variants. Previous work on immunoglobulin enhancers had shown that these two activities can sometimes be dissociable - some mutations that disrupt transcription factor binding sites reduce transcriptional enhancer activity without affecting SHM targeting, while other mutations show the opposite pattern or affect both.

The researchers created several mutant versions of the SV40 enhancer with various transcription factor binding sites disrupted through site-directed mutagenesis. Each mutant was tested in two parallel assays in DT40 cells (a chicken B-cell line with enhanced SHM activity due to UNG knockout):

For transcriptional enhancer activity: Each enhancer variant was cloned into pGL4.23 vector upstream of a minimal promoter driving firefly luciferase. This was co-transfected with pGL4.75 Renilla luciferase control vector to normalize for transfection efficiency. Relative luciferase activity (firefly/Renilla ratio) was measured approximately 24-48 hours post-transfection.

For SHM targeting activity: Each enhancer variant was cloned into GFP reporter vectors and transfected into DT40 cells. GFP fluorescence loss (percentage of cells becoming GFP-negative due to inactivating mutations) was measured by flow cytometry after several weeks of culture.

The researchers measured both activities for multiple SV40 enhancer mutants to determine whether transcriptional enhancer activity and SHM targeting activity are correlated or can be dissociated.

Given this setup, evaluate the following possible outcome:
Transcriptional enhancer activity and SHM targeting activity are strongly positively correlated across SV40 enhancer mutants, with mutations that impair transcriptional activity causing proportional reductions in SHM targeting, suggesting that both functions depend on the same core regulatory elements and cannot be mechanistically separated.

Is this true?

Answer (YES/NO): NO